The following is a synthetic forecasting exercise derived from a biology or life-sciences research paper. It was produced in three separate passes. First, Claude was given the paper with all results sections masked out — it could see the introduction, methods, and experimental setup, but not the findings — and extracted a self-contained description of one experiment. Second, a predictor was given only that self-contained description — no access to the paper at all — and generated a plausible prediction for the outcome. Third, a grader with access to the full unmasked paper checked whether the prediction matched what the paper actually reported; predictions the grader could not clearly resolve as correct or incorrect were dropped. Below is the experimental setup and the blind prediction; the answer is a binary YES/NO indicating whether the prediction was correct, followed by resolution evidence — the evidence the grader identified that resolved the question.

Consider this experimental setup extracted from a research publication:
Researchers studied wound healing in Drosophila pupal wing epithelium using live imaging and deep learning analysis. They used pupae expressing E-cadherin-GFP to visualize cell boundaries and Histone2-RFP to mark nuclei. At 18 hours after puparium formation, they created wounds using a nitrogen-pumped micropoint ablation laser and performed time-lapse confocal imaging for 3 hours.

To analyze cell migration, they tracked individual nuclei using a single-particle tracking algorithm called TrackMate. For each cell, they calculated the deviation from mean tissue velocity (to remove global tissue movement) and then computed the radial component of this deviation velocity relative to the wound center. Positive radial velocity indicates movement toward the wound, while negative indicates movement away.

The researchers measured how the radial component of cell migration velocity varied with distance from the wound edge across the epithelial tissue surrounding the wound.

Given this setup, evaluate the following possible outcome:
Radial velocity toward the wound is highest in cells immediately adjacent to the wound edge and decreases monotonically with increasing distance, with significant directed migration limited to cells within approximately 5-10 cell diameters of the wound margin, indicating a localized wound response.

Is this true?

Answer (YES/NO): NO